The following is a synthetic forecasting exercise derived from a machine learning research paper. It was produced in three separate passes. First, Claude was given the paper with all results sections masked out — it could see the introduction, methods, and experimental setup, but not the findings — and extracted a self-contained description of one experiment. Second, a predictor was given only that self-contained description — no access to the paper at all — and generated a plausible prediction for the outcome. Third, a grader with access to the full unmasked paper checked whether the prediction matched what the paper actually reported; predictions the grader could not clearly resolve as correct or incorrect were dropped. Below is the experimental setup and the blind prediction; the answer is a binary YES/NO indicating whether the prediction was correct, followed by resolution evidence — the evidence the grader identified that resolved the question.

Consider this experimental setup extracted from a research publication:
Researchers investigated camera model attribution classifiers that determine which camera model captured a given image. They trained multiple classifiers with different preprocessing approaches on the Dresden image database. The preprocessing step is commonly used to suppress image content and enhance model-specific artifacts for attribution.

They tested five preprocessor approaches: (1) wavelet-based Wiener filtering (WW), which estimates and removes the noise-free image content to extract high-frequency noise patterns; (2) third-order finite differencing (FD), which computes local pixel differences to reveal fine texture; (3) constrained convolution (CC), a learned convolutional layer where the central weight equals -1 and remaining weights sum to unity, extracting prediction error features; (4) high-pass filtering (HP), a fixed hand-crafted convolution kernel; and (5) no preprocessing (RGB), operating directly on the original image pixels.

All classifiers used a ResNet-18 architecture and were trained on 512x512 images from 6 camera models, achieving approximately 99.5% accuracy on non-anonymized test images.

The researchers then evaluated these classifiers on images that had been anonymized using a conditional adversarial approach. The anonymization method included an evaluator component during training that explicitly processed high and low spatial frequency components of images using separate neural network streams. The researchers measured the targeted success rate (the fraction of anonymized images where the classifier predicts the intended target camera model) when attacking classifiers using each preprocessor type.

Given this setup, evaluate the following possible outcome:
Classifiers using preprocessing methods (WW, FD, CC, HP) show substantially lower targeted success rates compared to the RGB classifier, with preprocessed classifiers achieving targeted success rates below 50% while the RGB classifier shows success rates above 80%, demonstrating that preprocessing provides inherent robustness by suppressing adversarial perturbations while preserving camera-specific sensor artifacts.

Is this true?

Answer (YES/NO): NO